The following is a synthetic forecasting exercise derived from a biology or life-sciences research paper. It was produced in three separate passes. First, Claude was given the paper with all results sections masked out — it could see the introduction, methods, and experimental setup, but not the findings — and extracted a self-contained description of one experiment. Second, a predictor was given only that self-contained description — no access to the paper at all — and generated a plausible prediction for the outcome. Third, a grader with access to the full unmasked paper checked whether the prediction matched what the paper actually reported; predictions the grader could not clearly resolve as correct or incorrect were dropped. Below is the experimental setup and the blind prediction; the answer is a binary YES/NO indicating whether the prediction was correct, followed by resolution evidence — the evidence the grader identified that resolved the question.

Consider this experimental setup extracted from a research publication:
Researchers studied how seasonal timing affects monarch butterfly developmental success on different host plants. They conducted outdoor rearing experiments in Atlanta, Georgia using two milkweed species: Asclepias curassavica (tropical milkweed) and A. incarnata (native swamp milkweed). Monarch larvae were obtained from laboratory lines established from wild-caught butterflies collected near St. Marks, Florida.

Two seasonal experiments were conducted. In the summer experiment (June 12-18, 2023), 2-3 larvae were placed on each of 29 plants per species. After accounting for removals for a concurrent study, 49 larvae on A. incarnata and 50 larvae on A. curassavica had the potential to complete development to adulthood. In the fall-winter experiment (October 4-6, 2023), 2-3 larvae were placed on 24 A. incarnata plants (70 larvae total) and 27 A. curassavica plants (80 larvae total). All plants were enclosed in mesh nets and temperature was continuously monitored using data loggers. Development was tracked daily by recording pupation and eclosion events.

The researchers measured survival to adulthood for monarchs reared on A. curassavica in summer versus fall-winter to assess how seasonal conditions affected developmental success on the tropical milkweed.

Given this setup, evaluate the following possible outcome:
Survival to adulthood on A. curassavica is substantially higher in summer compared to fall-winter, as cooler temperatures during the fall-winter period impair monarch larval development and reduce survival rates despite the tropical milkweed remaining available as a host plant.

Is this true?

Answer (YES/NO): YES